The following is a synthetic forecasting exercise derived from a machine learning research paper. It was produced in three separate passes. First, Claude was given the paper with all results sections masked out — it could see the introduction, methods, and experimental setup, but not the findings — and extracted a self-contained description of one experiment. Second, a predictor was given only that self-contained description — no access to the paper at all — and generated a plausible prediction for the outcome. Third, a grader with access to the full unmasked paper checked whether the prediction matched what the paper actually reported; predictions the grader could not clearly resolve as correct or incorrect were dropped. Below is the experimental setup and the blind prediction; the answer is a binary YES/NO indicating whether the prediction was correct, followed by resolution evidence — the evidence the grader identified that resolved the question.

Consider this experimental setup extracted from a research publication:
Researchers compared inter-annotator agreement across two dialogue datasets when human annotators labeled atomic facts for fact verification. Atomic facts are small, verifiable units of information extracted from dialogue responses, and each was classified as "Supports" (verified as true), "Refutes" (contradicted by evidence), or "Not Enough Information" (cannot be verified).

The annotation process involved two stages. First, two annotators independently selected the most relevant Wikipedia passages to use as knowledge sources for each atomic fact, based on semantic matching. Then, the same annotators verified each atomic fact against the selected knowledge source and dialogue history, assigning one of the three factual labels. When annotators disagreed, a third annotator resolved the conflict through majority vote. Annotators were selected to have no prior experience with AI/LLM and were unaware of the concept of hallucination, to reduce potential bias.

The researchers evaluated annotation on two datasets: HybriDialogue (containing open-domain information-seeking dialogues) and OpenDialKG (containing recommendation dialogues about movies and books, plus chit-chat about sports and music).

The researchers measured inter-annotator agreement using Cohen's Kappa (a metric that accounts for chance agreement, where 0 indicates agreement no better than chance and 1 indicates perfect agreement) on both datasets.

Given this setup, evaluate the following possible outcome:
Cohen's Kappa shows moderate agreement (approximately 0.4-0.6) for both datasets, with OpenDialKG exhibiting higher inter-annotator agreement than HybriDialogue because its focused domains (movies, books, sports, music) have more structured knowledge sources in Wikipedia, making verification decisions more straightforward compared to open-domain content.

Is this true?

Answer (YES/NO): NO